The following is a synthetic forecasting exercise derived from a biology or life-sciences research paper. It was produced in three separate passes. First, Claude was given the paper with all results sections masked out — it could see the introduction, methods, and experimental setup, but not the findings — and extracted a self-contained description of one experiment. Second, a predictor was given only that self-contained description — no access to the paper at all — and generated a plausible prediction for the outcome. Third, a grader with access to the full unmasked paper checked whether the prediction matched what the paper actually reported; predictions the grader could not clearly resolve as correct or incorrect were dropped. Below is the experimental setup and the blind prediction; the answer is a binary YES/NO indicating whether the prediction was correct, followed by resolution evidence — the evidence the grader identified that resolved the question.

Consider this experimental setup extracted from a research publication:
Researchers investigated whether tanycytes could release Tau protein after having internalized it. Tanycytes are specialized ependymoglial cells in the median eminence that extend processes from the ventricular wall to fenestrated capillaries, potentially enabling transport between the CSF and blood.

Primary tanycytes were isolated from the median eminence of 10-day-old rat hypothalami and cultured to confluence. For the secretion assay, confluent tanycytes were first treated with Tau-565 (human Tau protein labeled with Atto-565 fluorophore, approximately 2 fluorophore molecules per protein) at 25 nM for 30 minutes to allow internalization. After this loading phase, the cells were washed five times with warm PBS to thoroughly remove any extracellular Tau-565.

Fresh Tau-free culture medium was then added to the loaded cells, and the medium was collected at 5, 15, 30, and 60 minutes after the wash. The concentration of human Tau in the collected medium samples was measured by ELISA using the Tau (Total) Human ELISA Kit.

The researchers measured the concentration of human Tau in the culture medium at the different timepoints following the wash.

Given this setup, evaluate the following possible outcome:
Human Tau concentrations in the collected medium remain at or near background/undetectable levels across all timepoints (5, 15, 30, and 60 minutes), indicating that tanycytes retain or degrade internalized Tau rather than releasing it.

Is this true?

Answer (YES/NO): NO